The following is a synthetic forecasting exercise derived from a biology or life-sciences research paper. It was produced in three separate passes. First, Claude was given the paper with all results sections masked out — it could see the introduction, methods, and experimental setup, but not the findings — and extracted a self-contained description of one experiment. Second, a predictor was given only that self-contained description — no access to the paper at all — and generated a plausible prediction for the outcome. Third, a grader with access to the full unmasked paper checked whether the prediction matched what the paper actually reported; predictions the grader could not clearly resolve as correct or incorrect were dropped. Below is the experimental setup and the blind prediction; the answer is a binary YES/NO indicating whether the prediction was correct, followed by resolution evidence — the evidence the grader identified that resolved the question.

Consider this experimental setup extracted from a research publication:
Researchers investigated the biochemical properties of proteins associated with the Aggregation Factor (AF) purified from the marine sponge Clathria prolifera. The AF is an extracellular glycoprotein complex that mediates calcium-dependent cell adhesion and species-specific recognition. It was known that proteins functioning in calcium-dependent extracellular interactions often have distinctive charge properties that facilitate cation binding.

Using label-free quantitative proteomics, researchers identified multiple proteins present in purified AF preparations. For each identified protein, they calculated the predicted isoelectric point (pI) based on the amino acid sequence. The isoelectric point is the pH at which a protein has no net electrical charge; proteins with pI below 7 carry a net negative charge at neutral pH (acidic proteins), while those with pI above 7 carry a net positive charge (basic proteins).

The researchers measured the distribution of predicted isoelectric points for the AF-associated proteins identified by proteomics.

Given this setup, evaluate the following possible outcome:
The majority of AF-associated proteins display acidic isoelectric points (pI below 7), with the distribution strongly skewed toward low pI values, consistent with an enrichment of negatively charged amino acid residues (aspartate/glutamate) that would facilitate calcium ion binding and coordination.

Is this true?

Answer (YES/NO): YES